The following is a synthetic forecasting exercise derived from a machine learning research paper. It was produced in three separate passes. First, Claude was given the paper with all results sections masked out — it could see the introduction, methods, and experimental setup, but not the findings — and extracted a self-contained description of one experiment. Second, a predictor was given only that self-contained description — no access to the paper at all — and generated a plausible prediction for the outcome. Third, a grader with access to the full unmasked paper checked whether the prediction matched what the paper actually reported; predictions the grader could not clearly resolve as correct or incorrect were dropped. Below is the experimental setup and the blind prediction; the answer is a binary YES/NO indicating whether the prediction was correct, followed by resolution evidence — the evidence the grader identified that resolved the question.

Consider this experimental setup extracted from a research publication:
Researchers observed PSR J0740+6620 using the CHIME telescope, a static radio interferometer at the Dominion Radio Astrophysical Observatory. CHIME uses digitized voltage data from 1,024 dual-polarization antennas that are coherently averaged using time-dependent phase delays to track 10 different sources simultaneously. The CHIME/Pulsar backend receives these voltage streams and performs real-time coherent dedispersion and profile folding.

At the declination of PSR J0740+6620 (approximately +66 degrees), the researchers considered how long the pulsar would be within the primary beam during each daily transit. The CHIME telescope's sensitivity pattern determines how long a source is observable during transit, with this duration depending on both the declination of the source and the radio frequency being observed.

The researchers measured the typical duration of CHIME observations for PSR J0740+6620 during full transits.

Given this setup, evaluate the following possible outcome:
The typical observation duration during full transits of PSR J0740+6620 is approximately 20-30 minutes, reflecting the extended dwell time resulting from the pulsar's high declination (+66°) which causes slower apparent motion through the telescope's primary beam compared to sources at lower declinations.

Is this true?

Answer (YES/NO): NO